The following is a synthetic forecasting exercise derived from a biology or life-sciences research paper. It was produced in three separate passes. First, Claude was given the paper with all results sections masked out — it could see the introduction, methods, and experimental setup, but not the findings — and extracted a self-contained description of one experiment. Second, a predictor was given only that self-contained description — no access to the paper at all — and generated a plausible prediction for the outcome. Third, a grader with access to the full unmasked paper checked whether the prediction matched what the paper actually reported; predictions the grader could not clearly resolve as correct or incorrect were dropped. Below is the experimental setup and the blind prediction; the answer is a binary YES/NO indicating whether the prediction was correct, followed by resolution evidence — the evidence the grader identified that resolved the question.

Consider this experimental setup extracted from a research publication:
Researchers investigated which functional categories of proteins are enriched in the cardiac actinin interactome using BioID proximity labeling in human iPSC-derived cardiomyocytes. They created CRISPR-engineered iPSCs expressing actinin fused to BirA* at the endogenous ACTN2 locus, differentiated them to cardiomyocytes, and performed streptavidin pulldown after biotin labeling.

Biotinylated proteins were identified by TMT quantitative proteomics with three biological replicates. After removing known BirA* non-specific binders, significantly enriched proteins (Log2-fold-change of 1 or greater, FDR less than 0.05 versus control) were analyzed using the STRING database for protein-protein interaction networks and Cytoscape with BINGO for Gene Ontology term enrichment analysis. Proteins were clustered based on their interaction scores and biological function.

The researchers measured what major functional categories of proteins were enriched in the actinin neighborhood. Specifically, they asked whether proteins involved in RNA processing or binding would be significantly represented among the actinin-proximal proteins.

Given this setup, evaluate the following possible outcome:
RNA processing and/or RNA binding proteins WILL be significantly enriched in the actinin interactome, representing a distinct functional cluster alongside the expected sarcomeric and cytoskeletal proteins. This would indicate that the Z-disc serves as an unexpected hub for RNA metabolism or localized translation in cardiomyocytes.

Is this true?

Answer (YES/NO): YES